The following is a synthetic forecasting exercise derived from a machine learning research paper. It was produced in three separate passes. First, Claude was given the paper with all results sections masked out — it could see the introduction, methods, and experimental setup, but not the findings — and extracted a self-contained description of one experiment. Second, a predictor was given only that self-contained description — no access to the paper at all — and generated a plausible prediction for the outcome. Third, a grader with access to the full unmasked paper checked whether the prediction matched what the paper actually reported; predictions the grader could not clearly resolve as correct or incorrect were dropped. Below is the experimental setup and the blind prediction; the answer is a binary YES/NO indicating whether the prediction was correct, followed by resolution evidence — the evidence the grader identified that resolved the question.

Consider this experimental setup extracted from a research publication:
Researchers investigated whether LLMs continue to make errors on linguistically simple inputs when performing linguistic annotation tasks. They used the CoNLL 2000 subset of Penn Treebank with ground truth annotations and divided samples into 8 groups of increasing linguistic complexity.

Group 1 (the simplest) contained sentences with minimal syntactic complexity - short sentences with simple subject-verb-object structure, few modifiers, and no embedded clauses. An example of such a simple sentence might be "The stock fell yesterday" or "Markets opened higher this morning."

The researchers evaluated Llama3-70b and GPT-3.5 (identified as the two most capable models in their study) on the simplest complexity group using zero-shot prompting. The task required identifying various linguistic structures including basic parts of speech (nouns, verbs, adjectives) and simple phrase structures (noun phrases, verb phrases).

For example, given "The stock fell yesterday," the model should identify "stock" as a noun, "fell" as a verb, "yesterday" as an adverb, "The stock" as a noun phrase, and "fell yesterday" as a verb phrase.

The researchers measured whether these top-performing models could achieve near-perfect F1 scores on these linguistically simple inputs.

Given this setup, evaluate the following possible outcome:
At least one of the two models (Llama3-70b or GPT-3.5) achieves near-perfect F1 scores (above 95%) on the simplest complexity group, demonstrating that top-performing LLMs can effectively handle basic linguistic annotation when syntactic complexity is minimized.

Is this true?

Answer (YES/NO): NO